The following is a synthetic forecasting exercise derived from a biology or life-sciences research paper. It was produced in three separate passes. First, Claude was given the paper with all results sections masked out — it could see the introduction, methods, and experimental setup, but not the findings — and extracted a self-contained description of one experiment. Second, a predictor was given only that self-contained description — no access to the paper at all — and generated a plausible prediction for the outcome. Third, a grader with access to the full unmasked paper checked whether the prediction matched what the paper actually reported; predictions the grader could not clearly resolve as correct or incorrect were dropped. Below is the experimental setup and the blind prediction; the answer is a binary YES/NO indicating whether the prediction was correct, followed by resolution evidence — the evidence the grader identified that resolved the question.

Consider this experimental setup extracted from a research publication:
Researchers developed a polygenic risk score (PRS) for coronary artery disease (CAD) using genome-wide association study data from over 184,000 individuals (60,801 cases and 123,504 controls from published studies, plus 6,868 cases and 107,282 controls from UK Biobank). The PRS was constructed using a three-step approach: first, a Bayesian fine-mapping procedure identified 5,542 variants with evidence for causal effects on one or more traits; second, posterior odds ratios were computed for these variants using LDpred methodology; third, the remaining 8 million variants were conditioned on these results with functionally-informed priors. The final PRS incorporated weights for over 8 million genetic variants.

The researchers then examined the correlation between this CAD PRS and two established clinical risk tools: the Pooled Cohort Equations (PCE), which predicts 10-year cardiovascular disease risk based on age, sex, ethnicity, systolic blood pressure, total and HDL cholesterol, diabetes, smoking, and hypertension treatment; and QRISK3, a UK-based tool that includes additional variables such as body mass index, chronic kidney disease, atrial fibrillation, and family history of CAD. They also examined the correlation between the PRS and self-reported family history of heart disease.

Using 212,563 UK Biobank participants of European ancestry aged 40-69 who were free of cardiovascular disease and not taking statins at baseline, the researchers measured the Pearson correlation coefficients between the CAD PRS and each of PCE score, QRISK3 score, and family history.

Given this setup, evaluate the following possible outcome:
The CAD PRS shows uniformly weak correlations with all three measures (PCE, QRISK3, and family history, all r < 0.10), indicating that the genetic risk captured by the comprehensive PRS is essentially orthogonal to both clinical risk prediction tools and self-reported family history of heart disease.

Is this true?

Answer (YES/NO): YES